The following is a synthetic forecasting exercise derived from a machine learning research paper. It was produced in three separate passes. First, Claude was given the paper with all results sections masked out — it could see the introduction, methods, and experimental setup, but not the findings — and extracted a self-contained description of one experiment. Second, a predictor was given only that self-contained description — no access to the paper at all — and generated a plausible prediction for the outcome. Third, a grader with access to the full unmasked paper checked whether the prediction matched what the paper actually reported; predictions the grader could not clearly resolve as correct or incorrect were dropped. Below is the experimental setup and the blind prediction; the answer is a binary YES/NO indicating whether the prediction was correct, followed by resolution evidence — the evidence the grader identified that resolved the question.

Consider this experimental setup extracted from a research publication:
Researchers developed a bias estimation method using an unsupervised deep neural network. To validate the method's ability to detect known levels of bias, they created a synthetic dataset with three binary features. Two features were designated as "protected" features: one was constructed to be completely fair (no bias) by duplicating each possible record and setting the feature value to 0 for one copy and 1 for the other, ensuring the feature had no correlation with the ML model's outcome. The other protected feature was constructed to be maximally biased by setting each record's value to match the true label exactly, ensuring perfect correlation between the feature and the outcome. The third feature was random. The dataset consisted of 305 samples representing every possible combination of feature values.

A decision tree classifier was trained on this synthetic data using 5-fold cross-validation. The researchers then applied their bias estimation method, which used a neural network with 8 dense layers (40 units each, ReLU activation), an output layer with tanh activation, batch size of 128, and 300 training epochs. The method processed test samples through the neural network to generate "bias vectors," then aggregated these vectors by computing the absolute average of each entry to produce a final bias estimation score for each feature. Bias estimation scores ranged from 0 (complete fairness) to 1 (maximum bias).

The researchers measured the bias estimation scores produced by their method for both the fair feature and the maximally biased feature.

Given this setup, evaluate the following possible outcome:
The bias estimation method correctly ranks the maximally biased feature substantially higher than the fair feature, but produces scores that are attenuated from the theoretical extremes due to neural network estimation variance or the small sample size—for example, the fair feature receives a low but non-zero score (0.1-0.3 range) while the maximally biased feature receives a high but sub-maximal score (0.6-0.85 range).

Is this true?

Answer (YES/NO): NO